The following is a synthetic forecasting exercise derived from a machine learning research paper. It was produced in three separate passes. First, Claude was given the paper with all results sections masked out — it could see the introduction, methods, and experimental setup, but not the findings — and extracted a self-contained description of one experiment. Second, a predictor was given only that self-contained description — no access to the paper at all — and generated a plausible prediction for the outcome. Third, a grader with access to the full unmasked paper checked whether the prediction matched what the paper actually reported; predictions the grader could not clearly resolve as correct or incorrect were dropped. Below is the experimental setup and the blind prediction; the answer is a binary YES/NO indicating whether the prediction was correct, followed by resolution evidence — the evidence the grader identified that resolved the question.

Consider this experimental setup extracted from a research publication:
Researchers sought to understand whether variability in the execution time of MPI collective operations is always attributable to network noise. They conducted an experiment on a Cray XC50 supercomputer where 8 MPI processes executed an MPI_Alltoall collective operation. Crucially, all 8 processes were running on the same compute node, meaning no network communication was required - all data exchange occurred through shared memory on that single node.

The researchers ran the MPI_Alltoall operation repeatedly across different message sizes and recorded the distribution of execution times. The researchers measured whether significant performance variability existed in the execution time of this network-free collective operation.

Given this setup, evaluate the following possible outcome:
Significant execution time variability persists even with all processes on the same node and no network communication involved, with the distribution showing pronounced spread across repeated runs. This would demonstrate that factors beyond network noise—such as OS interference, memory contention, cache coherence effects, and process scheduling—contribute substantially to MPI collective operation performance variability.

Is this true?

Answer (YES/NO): YES